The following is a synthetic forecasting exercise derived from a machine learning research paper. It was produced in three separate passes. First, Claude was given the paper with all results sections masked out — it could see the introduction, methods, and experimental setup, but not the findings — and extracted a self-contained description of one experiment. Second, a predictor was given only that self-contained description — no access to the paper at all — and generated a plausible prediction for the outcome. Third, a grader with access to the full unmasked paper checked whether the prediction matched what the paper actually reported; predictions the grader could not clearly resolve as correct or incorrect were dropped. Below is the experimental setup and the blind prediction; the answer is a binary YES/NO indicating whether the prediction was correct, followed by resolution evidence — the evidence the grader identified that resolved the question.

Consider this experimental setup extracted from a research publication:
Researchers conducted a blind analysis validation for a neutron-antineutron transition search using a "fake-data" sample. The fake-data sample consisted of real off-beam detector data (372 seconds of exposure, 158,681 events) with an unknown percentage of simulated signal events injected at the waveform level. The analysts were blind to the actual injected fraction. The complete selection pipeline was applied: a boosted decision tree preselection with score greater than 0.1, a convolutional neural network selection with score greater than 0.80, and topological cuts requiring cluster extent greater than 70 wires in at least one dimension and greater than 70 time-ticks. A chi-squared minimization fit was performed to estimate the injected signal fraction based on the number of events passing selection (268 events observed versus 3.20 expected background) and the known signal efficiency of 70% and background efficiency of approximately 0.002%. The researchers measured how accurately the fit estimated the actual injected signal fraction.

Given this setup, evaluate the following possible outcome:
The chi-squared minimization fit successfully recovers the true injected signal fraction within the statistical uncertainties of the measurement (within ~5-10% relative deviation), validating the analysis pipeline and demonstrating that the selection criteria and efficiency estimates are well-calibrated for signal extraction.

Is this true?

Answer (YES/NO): YES